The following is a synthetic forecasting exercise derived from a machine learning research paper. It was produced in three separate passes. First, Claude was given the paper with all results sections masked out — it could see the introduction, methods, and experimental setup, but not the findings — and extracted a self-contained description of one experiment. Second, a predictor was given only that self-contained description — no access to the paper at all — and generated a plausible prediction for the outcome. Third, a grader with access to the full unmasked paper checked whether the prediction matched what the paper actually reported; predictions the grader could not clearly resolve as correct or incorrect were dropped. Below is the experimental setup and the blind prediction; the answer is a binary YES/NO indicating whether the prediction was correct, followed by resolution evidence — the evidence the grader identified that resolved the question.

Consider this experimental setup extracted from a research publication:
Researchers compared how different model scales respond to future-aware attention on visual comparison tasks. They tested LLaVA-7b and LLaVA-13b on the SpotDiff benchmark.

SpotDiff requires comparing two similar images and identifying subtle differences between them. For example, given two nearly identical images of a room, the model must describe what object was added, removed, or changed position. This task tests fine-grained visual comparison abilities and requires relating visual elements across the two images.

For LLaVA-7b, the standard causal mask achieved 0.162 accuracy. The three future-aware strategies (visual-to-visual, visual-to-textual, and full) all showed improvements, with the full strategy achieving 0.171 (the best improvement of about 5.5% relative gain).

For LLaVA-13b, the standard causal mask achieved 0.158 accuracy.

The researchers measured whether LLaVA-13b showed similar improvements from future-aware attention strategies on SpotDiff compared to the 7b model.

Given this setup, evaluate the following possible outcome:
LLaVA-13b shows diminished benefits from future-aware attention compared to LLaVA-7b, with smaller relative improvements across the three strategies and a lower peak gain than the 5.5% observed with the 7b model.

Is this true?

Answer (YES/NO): NO